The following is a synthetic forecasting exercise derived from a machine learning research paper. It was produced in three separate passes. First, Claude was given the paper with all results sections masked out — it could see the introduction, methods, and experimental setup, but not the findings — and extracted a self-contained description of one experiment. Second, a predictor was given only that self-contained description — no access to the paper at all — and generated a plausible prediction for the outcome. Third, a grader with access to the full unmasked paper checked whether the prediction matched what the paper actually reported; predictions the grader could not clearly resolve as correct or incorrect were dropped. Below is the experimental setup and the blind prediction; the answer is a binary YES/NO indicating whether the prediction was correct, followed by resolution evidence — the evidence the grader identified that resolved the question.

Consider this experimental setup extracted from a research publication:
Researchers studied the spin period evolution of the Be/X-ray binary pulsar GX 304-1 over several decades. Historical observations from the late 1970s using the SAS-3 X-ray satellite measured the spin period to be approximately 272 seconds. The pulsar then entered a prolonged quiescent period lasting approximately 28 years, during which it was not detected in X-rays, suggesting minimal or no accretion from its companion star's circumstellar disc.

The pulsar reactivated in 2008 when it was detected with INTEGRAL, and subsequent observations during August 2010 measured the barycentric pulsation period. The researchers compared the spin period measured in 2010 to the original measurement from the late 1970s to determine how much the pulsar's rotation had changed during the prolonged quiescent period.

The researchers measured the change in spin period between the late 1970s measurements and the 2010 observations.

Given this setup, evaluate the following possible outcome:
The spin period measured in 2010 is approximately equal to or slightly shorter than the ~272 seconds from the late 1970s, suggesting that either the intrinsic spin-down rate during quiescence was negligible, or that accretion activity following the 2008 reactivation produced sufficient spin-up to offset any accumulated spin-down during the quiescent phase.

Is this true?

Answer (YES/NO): NO